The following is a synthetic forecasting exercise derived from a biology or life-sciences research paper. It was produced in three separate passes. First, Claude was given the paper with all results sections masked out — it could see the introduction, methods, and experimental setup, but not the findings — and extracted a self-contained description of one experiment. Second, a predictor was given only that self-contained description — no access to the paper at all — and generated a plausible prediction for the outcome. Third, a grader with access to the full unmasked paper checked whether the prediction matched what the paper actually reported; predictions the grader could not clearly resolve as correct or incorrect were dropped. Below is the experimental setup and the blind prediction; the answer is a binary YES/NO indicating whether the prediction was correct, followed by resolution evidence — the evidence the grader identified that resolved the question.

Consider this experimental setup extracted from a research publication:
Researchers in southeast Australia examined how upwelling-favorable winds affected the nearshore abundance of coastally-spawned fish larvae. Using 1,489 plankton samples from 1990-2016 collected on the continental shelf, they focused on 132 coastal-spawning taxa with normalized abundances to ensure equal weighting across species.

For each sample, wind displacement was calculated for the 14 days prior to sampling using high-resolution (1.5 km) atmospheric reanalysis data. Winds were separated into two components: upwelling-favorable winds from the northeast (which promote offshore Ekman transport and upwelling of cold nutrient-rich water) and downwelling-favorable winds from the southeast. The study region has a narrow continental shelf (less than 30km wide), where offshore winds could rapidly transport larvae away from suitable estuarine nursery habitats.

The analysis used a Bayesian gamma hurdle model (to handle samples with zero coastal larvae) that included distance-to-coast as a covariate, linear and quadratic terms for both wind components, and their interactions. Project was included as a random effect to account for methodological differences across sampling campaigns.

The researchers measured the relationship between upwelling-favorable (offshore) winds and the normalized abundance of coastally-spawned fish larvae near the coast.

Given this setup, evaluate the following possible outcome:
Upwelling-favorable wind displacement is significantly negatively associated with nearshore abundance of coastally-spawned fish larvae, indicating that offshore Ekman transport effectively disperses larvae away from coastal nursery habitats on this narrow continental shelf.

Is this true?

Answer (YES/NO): NO